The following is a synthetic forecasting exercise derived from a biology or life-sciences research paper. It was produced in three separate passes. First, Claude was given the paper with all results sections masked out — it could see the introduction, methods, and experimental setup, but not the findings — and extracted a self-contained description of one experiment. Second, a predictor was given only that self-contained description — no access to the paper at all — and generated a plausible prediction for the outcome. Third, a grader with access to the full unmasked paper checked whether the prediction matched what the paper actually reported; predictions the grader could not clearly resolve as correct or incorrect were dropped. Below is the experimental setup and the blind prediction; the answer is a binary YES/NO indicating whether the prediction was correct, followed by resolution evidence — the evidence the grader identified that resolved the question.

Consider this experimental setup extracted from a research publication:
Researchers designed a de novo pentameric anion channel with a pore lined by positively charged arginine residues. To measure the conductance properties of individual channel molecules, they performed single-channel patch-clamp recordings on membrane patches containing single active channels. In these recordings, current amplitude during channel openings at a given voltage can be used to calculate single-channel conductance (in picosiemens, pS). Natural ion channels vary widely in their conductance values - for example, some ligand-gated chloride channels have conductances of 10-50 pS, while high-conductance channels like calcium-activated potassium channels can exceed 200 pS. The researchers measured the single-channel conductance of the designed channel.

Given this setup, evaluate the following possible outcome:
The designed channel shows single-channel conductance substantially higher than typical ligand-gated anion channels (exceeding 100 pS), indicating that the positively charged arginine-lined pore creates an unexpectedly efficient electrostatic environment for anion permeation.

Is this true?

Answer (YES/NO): NO